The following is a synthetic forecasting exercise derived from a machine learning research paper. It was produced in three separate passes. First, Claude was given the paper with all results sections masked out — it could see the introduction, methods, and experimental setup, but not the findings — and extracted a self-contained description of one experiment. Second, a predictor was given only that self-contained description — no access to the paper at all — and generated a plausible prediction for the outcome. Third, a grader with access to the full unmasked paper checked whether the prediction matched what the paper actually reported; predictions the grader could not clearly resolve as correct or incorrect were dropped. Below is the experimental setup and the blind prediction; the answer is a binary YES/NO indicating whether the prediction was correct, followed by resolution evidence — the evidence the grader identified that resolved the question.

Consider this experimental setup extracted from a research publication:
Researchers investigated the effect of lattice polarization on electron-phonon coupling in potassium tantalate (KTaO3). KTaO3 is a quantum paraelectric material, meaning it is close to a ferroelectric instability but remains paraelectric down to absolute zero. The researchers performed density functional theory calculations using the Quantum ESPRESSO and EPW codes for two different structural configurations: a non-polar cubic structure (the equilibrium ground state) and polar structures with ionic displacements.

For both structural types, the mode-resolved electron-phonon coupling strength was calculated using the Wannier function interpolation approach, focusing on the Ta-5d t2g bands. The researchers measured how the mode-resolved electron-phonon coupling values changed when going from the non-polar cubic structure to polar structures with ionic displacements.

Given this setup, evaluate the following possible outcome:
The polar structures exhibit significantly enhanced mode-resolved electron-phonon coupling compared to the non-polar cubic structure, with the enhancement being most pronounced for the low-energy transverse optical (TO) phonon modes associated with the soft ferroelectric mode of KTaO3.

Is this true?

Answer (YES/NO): YES